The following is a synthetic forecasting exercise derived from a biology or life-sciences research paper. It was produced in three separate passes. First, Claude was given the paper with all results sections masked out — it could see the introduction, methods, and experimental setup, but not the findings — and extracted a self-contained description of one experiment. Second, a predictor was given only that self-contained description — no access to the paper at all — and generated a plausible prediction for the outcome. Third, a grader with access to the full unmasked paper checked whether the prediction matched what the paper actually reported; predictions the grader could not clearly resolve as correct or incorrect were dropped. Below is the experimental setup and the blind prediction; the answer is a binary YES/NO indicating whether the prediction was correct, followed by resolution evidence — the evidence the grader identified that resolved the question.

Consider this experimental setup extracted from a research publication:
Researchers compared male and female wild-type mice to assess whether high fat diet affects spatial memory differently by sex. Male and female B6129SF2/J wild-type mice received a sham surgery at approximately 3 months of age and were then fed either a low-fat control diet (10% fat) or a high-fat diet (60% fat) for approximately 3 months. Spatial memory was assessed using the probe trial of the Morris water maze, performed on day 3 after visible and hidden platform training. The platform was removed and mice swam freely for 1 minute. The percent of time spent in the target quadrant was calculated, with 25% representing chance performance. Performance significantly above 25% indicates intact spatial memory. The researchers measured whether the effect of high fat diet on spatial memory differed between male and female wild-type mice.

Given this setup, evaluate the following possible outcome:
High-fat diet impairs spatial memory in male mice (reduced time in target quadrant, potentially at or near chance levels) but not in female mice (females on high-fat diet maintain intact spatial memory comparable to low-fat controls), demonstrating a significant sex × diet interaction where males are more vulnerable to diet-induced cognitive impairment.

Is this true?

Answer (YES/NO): NO